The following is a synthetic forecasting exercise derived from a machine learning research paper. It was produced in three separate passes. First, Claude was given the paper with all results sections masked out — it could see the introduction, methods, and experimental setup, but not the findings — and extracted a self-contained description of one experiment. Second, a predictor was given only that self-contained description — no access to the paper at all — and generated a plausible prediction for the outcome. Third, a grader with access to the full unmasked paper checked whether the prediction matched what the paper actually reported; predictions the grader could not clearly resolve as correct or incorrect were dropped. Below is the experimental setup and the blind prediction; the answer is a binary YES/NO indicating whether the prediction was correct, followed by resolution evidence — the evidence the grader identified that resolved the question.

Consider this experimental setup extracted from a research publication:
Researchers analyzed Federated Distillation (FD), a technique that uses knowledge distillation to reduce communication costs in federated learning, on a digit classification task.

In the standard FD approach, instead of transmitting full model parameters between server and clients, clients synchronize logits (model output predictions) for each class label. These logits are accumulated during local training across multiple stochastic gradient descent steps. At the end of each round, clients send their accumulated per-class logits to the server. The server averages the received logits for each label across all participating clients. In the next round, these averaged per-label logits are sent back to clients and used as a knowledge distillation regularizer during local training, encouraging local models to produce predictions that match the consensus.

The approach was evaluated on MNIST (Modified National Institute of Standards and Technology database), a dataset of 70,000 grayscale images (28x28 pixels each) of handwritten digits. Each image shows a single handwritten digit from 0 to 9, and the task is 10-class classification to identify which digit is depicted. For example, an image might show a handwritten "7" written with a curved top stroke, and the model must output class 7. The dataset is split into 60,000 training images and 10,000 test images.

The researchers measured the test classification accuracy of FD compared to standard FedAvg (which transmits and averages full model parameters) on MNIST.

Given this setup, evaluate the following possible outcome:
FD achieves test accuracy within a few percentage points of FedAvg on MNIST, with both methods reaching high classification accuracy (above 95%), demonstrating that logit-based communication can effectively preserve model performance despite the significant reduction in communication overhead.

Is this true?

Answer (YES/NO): NO